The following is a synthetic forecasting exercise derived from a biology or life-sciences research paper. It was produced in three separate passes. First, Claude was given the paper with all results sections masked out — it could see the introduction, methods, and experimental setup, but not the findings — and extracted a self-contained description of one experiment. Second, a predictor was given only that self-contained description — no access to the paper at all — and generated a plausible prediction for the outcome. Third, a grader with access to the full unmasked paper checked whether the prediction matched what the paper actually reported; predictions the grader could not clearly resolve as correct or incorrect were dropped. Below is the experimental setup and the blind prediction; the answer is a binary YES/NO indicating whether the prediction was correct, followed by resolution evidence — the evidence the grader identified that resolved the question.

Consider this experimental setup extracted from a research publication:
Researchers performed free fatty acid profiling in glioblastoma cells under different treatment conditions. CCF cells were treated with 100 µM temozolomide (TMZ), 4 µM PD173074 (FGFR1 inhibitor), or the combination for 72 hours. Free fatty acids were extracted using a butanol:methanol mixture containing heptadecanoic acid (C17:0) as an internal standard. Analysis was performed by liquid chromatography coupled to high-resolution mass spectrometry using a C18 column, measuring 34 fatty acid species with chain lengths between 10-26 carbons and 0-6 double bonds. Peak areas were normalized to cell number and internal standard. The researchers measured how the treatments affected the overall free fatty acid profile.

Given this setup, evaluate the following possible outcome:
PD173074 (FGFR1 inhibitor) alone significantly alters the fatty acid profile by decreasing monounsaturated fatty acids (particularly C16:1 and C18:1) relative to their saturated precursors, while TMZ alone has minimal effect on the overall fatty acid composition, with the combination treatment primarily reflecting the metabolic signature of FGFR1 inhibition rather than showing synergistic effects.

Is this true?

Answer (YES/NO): NO